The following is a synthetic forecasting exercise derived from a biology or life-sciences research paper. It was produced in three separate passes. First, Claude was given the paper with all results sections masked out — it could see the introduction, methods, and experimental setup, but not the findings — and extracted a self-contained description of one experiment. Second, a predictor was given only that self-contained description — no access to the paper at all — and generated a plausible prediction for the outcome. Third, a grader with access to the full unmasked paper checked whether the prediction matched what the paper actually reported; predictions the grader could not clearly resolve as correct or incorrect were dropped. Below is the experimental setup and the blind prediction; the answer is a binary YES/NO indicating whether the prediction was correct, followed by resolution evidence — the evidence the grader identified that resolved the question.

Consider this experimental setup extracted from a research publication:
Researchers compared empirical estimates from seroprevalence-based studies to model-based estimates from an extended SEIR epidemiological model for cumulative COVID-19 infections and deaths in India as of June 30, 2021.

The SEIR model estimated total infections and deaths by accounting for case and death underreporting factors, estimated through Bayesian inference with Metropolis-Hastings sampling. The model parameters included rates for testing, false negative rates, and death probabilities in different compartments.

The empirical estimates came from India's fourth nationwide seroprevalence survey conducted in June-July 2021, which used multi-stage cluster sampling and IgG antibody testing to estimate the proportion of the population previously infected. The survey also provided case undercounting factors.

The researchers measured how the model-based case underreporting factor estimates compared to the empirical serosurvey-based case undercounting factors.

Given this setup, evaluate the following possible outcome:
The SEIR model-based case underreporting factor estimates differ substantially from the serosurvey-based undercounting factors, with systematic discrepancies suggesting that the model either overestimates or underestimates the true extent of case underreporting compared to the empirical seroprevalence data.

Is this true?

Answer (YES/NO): YES